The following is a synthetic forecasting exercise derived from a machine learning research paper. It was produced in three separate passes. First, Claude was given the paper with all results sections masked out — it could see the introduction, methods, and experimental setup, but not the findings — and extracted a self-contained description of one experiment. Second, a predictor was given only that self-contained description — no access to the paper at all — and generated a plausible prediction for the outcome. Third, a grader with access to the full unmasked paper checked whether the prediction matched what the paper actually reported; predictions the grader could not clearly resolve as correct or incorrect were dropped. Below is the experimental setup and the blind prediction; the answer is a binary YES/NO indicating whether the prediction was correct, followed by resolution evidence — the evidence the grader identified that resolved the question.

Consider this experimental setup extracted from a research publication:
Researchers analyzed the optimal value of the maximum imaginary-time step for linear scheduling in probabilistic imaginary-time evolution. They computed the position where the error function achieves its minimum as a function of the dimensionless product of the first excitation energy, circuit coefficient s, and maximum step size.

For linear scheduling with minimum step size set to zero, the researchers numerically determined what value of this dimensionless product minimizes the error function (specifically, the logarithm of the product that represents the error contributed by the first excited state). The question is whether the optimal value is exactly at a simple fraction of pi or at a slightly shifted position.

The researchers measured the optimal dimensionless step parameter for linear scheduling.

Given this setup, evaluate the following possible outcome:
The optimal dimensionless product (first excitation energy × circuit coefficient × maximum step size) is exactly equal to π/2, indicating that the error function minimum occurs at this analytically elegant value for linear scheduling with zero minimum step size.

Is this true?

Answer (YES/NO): NO